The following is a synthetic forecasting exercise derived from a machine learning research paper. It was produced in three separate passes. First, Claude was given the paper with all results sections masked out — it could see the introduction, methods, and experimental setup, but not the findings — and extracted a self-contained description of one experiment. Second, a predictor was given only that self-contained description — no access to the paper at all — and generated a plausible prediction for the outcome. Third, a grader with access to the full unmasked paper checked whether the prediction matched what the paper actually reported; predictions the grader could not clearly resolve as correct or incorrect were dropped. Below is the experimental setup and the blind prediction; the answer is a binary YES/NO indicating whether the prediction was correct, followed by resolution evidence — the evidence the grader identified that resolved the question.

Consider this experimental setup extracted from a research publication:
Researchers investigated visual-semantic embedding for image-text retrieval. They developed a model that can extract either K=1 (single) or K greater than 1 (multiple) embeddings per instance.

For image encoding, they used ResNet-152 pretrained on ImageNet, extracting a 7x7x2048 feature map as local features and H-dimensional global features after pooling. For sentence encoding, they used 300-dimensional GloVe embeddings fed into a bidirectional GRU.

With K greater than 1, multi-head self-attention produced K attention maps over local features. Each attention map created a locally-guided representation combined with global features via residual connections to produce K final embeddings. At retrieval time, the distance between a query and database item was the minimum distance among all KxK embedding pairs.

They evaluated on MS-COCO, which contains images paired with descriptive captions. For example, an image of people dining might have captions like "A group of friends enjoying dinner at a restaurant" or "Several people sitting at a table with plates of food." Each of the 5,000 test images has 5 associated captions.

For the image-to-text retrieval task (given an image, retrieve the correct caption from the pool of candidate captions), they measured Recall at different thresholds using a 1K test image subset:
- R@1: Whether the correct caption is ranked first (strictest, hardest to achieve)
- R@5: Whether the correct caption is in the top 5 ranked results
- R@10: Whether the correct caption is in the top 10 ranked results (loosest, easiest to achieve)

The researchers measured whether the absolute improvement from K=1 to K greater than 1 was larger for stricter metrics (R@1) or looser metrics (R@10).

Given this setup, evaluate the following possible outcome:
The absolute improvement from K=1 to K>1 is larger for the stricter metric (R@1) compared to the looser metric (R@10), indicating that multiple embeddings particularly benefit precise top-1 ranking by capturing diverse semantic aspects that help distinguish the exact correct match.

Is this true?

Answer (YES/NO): YES